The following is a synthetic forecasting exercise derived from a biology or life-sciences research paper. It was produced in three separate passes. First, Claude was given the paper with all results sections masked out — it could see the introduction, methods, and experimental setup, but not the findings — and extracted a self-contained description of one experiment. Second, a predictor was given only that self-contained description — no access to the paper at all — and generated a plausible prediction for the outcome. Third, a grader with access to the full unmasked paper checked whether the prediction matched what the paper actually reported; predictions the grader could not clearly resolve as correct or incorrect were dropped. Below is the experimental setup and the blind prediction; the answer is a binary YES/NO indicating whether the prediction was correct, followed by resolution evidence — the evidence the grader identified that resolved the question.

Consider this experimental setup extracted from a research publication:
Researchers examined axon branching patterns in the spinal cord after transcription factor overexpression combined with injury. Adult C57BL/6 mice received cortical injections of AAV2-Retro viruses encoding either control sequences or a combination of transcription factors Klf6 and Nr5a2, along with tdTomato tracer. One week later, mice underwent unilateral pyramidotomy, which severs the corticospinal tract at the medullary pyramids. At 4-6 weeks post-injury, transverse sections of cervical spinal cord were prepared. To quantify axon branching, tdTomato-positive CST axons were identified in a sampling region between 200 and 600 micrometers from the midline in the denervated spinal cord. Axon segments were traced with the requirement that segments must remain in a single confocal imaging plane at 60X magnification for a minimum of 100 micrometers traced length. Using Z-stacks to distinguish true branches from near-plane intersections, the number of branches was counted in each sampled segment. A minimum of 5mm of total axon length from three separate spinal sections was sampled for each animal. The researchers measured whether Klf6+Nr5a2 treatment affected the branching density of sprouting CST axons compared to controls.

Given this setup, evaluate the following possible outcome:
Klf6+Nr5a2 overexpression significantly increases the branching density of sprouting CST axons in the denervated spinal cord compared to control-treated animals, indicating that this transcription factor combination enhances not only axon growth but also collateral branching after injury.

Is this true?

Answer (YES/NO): YES